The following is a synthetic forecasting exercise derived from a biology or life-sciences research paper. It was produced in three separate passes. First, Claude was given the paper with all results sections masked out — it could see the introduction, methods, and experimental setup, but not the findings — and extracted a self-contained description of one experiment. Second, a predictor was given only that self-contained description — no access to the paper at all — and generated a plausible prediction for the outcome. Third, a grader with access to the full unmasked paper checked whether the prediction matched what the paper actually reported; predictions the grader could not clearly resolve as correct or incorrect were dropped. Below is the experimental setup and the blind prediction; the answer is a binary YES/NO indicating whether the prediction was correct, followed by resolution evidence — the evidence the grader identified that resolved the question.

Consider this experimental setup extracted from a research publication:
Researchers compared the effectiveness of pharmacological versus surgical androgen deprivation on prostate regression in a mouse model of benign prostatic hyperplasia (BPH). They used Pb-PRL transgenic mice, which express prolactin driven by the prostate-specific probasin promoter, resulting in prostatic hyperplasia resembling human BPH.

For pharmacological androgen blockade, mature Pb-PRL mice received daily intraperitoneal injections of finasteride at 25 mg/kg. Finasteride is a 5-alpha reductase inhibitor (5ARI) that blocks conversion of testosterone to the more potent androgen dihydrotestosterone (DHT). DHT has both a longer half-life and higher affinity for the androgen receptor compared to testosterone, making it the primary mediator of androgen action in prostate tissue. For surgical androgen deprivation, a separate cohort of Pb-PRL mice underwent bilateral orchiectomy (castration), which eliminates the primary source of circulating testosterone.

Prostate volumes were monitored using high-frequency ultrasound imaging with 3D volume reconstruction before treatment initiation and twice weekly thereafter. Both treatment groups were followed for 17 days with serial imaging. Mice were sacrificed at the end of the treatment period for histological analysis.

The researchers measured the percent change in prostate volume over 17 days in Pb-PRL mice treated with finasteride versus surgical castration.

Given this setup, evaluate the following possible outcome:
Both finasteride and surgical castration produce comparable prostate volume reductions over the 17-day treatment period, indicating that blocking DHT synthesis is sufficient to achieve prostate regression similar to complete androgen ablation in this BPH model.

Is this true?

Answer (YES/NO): NO